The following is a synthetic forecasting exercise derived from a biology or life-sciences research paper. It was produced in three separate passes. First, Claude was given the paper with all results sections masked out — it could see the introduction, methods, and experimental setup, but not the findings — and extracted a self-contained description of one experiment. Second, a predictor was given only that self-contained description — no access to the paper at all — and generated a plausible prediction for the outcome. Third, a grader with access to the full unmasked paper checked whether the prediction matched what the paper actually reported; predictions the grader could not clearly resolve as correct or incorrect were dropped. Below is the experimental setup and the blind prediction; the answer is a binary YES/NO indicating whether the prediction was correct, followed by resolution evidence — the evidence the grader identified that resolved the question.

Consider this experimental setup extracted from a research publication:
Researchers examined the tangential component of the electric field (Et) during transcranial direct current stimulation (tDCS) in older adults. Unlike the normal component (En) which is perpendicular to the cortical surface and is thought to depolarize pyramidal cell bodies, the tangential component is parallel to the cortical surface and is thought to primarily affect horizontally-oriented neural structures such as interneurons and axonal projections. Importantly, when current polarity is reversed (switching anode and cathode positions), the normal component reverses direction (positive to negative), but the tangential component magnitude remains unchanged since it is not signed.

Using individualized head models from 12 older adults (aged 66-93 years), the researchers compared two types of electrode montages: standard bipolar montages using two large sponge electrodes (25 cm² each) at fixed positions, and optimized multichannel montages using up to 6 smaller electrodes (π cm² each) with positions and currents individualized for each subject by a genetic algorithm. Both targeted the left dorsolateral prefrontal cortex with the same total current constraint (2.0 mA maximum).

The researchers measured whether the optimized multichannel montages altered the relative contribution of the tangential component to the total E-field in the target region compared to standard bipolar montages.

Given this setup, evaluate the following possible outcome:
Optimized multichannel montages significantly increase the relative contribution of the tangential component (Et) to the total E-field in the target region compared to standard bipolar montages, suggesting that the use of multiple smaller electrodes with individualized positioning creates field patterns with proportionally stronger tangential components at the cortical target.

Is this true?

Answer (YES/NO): NO